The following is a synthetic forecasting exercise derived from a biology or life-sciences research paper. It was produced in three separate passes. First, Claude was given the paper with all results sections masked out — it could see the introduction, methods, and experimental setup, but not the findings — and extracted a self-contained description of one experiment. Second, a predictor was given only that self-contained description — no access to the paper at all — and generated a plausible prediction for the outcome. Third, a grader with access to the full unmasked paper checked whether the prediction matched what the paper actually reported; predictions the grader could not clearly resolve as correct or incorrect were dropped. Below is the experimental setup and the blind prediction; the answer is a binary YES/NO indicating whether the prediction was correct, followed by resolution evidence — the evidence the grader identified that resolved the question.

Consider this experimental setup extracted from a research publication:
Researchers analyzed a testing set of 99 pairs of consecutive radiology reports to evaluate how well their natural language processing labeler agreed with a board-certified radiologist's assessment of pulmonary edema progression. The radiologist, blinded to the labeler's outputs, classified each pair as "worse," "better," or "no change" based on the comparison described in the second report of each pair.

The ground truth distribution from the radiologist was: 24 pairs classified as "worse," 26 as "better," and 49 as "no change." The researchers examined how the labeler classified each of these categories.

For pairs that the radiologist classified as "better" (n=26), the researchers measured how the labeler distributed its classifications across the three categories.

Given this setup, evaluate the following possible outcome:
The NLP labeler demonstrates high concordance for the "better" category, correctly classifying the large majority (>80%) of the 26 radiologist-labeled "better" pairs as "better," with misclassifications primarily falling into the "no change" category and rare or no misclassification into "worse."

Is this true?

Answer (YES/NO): NO